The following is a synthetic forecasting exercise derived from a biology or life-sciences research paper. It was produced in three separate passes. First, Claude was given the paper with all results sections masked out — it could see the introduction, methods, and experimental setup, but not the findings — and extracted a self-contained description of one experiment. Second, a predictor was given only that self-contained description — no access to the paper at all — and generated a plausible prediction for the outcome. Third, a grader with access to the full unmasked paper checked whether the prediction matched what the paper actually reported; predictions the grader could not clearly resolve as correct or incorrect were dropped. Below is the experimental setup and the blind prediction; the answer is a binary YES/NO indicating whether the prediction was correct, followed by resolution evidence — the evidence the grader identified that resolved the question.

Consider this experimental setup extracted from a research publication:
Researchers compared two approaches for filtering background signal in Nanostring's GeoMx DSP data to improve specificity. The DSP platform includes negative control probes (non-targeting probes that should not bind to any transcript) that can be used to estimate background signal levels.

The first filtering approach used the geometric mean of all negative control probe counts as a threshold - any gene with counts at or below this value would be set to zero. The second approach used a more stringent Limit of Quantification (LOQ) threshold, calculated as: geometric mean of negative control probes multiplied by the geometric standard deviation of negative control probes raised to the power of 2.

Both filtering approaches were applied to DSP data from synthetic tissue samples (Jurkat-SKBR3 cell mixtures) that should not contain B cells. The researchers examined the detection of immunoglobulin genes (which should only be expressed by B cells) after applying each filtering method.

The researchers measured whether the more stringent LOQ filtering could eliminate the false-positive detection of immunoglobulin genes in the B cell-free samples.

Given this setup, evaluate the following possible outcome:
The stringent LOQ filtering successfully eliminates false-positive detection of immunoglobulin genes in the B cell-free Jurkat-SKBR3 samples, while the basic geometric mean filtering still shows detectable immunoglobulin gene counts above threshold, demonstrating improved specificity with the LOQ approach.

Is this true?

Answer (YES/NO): YES